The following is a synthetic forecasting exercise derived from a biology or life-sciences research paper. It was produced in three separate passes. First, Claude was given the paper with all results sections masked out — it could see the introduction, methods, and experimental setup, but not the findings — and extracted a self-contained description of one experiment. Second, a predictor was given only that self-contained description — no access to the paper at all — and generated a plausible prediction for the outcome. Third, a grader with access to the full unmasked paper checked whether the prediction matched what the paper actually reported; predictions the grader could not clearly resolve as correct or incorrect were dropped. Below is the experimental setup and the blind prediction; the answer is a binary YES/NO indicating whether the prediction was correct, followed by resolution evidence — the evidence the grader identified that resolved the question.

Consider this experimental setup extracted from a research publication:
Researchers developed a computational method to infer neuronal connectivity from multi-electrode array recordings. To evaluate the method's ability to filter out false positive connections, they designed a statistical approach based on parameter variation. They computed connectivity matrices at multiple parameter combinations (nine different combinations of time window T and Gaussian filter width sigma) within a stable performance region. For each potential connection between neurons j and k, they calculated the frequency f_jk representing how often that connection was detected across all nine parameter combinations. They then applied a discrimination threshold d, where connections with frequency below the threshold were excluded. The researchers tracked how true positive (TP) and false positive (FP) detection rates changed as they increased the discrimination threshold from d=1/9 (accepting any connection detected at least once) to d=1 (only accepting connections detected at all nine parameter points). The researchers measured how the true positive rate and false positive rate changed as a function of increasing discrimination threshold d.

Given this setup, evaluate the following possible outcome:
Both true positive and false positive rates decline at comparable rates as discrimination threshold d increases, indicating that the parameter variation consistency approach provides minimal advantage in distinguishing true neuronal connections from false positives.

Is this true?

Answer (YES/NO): NO